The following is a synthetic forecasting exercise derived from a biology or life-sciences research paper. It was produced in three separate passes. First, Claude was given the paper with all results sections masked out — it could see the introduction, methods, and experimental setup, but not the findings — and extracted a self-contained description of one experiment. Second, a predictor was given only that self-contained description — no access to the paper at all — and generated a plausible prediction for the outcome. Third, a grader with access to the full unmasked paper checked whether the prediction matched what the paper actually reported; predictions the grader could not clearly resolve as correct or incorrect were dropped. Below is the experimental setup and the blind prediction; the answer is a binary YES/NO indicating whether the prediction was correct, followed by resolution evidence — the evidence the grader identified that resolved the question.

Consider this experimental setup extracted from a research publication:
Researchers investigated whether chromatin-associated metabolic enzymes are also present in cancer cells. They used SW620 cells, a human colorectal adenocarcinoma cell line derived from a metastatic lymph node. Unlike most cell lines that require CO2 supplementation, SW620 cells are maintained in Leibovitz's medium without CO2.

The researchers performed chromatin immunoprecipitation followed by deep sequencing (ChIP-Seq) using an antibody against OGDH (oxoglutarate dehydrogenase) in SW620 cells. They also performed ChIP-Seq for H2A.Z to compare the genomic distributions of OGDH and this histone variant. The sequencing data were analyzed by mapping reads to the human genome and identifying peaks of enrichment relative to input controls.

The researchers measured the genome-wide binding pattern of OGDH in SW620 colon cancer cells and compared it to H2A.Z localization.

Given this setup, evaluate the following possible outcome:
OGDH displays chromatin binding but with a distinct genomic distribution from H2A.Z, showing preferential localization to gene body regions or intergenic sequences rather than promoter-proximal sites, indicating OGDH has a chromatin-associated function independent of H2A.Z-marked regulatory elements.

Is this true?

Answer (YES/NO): NO